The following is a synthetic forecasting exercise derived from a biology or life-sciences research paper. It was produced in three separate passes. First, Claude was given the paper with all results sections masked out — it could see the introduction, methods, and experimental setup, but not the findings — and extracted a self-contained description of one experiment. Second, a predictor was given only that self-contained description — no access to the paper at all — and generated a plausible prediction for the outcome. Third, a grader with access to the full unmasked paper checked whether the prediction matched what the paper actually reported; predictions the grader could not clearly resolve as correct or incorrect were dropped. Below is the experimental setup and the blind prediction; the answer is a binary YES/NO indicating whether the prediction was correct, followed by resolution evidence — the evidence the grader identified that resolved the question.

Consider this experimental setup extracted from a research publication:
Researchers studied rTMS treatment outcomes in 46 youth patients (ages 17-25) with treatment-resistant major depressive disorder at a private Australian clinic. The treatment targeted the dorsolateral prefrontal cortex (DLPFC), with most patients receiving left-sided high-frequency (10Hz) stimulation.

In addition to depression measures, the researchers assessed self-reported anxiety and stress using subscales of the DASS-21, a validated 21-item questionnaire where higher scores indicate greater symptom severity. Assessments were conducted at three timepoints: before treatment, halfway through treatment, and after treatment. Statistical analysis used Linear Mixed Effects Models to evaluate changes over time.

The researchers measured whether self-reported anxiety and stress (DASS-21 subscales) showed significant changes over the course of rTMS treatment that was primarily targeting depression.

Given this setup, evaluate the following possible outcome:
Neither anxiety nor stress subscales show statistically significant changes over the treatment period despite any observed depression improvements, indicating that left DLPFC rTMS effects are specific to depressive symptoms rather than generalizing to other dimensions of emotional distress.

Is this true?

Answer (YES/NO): NO